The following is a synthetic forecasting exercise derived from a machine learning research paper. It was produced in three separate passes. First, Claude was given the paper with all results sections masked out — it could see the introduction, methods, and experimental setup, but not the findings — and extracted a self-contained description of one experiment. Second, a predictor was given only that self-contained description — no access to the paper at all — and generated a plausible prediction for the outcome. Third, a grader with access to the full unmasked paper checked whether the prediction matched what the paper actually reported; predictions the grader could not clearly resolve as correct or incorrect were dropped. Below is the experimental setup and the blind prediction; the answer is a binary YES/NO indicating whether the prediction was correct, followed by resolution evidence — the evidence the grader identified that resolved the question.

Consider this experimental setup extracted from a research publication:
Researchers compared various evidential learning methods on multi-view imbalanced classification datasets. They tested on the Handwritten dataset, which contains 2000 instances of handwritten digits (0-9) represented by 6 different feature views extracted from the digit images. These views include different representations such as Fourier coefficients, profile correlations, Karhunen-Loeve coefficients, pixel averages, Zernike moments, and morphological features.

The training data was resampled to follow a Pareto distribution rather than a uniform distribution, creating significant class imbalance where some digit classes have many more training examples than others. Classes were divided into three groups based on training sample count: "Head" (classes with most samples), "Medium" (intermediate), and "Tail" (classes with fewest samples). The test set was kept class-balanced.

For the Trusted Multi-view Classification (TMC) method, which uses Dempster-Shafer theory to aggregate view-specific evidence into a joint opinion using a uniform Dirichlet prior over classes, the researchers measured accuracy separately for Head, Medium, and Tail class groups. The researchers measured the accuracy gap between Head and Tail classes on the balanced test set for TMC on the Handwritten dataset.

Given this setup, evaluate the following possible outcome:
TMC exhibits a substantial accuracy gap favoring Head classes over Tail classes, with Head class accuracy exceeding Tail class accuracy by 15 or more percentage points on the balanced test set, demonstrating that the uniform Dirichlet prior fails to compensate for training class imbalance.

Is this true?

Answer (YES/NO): YES